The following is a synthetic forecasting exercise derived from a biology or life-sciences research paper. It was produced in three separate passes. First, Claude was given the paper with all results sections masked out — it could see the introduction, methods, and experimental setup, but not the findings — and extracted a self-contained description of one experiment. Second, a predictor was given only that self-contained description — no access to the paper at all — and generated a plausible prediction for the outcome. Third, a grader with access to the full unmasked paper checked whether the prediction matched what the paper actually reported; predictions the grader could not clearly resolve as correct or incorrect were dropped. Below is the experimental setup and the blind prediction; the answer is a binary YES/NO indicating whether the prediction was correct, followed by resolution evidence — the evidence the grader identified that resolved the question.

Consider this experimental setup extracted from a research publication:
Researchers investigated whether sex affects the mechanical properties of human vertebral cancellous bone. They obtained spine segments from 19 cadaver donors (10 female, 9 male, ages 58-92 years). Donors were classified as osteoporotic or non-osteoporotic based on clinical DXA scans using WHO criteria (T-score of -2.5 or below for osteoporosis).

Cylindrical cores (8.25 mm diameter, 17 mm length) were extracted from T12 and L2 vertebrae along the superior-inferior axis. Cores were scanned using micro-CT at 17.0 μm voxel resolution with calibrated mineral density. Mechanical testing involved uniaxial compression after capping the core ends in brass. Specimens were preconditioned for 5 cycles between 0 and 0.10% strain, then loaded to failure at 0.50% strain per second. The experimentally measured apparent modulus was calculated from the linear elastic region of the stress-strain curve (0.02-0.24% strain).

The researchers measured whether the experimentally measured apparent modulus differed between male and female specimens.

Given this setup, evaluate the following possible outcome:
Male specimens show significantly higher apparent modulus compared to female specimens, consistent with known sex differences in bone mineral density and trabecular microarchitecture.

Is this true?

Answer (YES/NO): NO